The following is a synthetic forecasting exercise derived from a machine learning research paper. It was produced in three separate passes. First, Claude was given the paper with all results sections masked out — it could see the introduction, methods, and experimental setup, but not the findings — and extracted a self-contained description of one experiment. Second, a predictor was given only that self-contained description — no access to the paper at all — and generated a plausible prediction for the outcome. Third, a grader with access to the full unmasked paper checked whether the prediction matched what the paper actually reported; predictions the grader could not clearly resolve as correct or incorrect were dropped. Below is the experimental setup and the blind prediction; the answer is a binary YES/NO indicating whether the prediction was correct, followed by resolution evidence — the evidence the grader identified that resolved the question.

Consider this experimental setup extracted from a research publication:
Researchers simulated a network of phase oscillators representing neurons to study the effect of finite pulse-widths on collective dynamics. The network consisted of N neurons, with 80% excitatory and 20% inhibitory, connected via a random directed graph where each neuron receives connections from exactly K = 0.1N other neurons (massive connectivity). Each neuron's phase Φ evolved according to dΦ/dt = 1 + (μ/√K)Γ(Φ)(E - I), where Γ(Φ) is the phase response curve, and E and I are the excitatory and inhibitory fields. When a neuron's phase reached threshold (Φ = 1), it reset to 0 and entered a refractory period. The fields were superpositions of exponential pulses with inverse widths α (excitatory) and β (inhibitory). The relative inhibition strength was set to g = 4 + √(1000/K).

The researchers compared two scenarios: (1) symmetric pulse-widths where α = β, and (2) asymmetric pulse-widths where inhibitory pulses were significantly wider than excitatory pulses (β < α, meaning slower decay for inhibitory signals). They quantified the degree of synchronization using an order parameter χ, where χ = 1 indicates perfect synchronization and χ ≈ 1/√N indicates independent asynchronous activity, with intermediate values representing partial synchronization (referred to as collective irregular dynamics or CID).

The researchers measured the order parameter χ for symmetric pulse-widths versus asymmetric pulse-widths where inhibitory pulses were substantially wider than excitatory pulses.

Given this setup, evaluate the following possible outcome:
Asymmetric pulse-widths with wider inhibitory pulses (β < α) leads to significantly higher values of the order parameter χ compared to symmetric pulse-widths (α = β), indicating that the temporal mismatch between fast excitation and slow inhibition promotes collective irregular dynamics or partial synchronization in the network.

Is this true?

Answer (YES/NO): NO